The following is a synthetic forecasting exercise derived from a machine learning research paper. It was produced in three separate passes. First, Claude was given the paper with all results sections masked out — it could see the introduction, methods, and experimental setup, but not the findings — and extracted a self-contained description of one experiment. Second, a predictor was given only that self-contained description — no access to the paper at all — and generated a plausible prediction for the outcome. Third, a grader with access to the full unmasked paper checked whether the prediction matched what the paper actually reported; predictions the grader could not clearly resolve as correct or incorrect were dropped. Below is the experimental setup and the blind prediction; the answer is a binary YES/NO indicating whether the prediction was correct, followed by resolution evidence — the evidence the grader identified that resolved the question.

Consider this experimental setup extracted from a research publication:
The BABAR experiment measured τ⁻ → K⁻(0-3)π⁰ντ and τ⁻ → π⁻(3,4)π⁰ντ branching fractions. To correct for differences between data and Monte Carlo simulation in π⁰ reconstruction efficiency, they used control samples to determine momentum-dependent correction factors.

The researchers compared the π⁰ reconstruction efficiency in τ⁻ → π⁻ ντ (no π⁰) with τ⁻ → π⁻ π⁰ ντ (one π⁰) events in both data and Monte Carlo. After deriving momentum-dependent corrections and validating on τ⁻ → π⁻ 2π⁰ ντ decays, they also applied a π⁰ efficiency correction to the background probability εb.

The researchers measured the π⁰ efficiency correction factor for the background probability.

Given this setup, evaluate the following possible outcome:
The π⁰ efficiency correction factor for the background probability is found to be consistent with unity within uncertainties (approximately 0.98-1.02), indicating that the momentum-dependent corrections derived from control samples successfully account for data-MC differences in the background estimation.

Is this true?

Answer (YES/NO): NO